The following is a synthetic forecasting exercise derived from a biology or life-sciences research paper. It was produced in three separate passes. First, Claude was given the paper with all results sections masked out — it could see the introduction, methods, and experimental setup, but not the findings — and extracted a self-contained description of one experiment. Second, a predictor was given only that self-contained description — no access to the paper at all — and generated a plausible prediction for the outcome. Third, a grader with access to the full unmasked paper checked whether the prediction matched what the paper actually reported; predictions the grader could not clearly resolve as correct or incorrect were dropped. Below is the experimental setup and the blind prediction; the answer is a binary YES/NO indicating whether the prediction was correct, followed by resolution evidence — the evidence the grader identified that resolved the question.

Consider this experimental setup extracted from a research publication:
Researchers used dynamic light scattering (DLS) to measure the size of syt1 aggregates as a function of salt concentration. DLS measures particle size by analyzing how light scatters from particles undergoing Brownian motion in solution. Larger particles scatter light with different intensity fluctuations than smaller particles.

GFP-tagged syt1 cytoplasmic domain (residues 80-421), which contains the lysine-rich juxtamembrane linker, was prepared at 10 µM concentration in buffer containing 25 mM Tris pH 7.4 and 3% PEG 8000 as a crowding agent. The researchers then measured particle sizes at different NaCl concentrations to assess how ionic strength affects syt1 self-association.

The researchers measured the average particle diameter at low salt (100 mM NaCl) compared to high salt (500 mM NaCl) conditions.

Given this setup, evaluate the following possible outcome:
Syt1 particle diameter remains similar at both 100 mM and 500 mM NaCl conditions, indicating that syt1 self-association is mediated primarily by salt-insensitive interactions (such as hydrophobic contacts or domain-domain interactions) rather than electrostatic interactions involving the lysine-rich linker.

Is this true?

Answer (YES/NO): NO